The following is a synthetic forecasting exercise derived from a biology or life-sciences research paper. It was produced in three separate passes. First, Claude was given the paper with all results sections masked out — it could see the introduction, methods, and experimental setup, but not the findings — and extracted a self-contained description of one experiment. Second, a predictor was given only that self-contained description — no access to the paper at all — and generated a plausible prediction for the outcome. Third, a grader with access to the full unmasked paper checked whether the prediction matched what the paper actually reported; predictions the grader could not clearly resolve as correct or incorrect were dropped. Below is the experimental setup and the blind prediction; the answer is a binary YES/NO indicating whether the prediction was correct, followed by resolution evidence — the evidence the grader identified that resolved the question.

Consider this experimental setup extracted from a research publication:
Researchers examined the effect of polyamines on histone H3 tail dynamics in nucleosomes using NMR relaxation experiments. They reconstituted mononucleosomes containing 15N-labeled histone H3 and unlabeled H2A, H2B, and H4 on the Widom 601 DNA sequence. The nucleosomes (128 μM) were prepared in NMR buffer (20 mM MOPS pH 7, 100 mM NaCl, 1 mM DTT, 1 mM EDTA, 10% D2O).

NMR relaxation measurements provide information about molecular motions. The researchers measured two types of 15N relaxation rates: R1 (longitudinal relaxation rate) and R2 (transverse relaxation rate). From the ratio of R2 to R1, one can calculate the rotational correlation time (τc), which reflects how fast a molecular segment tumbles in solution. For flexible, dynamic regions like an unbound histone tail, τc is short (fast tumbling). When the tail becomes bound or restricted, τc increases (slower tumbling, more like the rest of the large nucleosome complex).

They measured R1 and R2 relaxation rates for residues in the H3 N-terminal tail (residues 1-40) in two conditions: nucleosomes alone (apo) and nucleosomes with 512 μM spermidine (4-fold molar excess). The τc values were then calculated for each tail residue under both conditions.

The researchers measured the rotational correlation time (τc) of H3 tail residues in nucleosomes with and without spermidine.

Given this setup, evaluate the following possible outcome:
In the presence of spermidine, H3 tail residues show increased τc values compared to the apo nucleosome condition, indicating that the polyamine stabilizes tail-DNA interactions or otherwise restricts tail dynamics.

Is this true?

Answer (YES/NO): NO